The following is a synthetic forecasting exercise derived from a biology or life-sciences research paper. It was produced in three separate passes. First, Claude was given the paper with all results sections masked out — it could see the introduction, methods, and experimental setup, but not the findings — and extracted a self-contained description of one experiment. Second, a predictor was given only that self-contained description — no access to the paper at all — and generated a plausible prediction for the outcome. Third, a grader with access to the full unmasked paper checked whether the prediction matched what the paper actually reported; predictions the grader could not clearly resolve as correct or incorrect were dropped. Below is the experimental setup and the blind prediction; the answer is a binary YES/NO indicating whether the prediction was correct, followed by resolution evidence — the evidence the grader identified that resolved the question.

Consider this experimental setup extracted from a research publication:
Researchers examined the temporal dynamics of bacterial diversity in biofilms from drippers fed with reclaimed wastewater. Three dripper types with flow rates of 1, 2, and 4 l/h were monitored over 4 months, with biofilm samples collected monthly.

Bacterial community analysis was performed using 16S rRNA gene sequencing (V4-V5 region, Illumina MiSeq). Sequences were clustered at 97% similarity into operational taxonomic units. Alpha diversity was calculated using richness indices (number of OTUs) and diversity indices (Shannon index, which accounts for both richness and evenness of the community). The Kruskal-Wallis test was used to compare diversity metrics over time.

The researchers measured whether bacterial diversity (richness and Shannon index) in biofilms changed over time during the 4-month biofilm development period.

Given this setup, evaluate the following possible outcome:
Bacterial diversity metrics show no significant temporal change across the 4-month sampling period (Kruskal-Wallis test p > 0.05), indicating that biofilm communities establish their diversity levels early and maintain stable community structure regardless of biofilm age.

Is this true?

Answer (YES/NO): NO